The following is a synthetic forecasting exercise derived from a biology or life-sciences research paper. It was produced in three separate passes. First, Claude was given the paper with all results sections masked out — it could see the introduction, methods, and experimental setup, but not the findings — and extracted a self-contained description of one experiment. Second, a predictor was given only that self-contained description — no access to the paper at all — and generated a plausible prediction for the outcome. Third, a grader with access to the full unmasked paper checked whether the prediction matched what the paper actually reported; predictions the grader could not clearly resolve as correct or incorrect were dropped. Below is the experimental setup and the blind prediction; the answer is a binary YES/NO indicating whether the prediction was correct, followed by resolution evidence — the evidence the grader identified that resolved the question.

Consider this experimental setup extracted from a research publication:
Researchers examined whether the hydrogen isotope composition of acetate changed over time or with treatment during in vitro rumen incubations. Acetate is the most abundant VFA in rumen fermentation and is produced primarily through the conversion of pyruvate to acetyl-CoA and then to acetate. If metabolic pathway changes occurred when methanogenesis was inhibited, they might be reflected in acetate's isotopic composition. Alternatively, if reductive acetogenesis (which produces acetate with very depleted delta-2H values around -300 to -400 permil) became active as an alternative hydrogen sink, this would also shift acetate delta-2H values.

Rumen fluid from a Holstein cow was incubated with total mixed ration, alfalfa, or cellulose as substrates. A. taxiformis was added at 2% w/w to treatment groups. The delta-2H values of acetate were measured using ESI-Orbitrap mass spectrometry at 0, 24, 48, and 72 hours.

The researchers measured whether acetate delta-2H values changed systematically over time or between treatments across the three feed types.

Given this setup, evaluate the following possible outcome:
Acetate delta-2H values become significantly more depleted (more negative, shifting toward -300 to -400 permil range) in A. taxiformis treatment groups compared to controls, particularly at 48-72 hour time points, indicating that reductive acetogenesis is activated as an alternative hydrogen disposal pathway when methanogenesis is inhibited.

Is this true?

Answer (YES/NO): NO